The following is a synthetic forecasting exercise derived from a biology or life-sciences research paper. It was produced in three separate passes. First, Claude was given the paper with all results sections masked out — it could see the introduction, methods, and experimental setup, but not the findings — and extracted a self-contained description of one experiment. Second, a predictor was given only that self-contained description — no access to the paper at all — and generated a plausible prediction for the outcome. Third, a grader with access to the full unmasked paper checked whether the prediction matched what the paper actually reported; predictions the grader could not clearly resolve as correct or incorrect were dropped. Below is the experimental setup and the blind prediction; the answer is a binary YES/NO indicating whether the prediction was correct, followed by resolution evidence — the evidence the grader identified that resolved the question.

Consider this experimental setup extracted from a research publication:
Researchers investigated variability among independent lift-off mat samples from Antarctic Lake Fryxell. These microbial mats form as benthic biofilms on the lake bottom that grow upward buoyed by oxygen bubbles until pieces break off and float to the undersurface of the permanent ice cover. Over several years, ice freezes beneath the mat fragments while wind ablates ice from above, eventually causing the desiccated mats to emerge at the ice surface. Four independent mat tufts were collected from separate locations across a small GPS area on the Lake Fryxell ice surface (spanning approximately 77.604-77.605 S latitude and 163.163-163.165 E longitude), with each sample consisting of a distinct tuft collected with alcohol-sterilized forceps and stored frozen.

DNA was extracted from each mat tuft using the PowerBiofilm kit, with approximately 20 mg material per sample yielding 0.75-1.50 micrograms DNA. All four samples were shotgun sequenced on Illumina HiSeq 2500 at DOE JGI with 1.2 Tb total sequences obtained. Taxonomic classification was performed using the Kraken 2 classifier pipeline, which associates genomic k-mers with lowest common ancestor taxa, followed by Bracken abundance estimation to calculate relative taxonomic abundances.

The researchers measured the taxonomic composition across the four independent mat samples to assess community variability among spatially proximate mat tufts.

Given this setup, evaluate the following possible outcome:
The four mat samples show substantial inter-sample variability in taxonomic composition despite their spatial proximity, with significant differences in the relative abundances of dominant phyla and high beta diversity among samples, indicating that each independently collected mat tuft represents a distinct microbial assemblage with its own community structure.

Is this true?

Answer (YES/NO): YES